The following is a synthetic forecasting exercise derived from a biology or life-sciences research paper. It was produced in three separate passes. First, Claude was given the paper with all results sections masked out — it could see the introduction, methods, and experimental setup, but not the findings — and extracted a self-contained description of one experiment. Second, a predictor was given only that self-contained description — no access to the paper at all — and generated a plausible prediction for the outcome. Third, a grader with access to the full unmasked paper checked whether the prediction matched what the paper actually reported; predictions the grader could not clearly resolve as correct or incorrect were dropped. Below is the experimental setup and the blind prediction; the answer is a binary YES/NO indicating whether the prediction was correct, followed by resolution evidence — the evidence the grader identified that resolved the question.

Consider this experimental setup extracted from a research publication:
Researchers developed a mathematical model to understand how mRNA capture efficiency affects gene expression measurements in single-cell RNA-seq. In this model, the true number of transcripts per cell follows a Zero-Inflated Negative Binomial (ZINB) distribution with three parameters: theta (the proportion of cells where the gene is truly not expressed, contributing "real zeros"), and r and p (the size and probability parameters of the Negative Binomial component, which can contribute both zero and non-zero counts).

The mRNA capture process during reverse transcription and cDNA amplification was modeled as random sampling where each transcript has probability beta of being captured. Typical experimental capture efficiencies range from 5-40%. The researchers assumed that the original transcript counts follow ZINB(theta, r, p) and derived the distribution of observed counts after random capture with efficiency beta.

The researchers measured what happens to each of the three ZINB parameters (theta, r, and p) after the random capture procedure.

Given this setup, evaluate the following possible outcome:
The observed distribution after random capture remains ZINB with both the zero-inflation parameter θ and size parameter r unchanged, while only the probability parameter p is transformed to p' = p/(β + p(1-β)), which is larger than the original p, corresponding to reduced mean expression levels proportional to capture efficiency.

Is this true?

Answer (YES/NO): NO